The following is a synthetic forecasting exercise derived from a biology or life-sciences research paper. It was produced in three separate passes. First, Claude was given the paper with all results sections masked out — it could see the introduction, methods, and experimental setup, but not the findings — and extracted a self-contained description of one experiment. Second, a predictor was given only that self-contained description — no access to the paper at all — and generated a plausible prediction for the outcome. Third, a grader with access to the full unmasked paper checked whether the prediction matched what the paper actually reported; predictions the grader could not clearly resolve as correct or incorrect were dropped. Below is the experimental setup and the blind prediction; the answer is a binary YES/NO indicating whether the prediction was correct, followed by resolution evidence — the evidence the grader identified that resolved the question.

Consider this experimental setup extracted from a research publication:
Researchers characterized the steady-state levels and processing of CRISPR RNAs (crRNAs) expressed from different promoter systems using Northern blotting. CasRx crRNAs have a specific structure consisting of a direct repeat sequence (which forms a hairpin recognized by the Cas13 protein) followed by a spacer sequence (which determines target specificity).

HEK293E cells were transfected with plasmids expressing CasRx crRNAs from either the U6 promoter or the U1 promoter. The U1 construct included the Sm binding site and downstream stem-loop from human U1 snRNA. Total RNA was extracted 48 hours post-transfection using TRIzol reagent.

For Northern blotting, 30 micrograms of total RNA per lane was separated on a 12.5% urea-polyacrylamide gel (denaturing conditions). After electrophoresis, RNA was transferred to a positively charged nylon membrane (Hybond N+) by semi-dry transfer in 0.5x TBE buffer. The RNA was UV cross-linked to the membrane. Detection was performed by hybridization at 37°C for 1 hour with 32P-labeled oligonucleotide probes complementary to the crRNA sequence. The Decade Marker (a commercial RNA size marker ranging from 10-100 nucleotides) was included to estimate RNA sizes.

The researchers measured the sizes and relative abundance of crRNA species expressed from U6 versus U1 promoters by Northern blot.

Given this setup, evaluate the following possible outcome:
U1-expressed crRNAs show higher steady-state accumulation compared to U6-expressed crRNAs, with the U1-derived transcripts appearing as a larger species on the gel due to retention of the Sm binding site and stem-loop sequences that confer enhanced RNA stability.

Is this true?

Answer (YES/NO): NO